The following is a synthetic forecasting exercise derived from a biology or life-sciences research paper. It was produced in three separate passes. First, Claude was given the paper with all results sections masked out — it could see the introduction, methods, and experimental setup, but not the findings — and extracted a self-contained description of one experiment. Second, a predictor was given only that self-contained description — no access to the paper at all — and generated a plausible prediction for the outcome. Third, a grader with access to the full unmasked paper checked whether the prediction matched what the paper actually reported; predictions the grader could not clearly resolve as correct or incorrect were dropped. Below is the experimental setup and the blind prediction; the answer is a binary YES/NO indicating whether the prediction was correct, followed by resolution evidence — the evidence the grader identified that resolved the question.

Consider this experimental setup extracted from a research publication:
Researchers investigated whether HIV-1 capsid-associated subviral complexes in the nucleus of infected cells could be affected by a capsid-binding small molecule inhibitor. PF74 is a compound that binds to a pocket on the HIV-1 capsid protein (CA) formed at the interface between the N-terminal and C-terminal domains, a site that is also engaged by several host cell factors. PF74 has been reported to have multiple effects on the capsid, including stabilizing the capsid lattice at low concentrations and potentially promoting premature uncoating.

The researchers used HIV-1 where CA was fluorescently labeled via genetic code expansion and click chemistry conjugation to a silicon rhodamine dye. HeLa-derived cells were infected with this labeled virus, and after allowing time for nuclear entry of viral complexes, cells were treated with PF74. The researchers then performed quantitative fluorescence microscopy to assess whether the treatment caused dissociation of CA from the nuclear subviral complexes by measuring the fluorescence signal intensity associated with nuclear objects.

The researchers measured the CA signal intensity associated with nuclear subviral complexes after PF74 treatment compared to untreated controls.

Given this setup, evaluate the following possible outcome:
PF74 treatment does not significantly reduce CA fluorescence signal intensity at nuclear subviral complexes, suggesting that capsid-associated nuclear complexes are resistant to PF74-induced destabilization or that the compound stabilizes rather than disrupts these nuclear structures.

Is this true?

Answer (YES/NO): YES